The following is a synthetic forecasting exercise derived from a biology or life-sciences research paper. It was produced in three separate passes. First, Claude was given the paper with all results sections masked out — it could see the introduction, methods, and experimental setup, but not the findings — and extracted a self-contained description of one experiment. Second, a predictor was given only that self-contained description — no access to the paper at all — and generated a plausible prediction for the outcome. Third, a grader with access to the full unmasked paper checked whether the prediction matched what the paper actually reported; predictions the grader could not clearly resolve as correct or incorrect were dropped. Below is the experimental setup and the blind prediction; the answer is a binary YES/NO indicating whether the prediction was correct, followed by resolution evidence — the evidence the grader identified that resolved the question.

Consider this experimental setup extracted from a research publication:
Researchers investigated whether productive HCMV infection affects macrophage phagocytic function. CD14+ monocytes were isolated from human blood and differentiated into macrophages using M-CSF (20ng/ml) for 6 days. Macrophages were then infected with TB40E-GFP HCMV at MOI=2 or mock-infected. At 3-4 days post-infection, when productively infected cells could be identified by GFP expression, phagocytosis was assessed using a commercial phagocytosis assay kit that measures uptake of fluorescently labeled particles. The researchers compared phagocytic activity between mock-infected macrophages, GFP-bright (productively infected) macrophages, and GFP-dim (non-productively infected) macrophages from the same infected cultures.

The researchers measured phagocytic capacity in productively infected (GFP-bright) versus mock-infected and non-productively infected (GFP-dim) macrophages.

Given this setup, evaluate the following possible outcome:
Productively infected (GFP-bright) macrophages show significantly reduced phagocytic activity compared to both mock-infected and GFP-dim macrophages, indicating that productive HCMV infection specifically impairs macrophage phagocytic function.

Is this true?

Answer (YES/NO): YES